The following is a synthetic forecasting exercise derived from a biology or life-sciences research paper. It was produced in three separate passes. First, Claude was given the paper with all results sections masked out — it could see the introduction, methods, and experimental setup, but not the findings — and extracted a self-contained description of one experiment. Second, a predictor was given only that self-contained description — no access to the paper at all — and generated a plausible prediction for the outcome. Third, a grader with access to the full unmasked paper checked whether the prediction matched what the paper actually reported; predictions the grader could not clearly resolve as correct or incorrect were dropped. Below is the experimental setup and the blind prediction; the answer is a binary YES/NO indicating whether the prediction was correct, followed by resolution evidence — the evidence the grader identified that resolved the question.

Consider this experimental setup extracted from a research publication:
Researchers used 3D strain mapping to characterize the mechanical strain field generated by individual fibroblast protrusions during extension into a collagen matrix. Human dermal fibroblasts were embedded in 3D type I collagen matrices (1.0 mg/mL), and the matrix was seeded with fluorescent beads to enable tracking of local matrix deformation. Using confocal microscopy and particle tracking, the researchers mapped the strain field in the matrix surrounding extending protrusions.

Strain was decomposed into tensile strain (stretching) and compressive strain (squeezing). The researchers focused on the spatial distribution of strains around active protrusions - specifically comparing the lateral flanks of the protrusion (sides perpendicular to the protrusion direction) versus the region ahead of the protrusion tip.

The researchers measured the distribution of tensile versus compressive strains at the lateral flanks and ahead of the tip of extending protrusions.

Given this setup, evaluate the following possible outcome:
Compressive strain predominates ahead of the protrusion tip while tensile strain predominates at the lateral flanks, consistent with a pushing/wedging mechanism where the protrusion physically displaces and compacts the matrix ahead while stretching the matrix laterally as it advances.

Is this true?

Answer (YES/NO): YES